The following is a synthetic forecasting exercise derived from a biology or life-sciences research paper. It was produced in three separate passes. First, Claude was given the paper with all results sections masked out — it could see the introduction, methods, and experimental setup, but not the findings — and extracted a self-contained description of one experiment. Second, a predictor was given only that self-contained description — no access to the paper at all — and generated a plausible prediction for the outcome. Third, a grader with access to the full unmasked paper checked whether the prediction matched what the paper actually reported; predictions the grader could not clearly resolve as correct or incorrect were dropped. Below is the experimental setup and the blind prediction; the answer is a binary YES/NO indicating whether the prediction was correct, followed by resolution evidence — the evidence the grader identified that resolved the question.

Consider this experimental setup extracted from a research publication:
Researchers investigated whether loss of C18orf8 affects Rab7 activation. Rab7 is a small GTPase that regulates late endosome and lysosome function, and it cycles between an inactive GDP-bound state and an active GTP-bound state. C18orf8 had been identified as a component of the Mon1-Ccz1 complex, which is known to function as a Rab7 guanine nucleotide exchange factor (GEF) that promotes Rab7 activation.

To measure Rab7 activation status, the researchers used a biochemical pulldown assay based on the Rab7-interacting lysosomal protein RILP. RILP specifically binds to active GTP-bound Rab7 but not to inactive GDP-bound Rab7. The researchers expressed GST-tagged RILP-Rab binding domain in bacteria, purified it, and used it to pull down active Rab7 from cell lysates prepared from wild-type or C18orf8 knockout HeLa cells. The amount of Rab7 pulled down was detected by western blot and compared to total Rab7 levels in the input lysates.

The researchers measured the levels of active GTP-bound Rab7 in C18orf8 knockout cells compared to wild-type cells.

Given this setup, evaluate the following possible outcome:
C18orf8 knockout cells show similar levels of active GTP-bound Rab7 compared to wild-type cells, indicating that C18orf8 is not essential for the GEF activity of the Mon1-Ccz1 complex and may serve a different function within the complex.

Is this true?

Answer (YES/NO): NO